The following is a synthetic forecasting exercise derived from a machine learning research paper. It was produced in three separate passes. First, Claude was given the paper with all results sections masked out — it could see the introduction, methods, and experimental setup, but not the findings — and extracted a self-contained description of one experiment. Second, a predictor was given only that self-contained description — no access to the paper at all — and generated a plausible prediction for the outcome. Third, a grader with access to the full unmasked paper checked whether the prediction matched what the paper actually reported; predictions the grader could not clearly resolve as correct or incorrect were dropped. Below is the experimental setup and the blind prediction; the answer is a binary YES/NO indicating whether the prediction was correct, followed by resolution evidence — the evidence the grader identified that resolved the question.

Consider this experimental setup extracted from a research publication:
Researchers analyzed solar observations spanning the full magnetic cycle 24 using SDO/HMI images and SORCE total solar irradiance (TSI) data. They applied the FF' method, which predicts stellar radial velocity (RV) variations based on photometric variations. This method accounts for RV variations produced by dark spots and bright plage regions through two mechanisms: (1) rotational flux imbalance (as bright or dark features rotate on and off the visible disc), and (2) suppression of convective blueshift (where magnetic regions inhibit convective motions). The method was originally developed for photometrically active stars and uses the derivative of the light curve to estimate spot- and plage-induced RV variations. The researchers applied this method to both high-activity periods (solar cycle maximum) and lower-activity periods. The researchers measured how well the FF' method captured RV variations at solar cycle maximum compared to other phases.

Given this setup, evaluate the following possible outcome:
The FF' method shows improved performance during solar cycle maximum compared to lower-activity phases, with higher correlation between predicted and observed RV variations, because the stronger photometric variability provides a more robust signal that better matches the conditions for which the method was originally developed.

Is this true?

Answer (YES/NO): NO